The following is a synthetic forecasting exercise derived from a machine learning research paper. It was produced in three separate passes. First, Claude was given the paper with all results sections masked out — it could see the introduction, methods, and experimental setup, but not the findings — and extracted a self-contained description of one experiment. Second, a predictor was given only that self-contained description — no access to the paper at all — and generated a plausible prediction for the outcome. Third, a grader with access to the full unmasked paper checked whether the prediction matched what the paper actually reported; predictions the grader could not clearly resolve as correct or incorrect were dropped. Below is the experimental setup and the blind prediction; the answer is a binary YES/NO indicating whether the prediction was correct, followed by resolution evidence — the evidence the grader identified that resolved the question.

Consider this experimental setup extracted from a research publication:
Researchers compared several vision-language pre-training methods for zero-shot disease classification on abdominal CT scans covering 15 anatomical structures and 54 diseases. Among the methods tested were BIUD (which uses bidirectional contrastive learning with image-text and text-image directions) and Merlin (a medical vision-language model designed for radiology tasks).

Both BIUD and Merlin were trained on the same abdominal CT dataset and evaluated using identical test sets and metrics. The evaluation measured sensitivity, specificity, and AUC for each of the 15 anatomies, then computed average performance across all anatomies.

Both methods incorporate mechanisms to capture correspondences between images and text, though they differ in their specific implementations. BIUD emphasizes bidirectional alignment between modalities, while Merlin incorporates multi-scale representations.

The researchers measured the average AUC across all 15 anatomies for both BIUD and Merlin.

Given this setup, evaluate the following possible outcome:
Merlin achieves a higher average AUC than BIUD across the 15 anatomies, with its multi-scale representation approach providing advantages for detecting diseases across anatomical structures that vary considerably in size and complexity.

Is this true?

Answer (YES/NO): NO